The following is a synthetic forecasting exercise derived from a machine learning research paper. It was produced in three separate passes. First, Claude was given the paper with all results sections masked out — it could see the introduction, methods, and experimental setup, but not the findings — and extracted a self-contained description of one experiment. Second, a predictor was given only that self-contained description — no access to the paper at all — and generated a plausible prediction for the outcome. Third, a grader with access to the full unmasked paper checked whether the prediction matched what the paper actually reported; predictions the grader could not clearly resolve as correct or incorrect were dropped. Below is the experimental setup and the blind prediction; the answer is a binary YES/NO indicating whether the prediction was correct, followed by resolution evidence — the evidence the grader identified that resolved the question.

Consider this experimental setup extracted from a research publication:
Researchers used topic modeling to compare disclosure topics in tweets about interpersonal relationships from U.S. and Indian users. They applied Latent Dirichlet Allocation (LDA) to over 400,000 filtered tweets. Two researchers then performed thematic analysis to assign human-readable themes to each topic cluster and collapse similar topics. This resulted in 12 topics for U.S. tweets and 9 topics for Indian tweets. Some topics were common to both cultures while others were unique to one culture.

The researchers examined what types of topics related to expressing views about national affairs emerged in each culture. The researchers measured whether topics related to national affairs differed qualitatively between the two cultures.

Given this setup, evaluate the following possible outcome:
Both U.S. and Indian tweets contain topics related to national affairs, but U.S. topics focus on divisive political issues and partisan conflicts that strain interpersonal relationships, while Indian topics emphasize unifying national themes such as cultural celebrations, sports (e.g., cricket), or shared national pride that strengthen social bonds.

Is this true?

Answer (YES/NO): NO